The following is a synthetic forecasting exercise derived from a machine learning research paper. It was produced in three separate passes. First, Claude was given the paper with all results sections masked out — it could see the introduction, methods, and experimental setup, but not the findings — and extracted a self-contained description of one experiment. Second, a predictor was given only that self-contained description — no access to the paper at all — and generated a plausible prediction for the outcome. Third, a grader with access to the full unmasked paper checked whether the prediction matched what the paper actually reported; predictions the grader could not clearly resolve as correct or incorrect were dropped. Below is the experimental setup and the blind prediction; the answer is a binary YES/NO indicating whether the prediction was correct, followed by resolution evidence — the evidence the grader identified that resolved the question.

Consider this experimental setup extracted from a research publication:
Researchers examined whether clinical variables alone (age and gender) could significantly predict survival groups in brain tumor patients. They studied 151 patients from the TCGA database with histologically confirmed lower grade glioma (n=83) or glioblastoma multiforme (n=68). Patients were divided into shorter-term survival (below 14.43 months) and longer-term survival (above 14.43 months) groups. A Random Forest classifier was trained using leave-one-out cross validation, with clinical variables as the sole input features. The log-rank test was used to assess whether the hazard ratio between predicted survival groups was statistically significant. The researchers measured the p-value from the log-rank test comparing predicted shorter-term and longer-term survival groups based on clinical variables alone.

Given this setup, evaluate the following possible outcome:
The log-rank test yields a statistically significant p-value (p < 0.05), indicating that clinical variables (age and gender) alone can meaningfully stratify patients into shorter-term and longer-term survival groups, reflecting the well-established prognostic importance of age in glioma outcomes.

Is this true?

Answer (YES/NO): NO